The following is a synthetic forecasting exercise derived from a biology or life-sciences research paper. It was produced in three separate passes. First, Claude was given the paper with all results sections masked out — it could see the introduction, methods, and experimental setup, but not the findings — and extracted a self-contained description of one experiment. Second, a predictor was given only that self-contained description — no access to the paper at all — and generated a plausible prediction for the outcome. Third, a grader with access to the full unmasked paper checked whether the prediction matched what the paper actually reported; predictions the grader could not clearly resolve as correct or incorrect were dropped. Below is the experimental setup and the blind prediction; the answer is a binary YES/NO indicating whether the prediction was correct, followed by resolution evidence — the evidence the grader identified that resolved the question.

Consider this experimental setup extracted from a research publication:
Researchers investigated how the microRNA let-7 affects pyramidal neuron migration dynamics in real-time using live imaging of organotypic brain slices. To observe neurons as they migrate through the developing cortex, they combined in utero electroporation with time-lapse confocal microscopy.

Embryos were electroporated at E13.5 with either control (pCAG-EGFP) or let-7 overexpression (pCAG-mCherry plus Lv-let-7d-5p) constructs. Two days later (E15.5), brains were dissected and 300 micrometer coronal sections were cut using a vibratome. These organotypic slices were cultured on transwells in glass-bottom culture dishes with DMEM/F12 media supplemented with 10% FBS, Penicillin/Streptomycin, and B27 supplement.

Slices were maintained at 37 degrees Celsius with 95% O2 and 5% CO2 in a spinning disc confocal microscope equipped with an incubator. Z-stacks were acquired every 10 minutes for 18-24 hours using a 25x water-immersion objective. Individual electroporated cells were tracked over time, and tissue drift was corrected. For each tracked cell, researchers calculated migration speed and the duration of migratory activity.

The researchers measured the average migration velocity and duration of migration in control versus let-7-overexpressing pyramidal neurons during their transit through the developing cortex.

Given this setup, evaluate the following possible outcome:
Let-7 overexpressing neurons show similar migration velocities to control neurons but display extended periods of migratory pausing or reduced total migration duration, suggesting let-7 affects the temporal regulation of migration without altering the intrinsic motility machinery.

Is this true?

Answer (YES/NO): NO